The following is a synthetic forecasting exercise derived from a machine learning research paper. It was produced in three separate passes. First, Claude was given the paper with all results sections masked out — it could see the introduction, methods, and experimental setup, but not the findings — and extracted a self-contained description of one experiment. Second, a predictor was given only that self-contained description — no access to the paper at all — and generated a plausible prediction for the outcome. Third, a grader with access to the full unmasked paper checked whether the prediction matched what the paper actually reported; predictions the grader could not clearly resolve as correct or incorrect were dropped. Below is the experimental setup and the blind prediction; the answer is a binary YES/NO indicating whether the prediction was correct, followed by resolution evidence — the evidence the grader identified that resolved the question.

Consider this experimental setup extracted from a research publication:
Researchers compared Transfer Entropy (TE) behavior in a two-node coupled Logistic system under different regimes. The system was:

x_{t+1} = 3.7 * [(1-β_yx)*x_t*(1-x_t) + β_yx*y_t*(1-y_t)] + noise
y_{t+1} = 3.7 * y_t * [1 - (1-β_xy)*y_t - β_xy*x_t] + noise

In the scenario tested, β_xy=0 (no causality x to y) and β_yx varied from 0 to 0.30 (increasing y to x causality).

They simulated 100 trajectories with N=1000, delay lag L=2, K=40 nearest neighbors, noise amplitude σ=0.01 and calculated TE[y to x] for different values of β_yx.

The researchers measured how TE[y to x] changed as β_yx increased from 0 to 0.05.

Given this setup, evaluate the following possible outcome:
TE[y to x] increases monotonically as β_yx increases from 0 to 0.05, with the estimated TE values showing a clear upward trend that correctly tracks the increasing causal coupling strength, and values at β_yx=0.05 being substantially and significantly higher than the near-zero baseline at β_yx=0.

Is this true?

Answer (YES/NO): NO